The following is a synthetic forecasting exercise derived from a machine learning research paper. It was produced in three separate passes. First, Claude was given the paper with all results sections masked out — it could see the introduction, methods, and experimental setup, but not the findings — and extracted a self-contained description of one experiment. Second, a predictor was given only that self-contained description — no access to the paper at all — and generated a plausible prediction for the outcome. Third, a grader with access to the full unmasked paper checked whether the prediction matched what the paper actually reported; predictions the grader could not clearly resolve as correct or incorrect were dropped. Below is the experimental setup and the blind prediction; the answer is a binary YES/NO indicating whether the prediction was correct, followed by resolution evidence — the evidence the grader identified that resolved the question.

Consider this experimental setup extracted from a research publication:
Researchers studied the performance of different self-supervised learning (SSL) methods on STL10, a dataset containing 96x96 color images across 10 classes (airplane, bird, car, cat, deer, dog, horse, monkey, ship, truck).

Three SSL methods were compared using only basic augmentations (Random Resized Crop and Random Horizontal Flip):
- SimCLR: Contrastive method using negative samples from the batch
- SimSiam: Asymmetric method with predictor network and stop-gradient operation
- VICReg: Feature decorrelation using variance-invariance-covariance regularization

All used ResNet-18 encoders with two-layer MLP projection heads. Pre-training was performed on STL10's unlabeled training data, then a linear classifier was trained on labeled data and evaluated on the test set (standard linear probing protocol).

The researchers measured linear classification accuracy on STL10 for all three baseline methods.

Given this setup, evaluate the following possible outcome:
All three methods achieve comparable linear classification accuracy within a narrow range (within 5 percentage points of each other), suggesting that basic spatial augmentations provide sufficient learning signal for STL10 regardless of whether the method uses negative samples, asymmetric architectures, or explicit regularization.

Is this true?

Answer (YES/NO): NO